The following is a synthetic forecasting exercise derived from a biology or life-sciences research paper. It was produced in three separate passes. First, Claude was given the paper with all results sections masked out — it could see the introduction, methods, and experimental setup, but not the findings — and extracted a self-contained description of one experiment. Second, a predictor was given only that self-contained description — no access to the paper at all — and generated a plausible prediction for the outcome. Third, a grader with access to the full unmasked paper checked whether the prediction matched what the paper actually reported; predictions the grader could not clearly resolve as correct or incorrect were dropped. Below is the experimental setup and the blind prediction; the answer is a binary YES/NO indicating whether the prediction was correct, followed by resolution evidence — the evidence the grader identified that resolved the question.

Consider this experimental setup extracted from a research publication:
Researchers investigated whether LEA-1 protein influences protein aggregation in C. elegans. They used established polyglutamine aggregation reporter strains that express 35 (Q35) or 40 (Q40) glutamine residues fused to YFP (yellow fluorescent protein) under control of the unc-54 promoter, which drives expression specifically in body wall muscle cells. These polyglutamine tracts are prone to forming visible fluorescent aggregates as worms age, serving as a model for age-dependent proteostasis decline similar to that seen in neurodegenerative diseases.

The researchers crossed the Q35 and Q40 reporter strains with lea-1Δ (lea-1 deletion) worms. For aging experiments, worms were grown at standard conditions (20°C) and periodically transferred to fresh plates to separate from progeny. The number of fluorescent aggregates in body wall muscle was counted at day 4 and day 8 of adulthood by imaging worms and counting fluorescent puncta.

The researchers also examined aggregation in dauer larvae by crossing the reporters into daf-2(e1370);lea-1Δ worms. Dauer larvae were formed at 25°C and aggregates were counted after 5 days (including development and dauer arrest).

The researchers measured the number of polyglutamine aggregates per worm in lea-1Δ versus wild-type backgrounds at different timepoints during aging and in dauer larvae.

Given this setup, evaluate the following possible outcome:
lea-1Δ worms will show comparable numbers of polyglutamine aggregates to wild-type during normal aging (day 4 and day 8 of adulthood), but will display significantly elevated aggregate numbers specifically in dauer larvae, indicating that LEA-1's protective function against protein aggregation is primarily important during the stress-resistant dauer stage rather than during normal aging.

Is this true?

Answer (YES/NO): YES